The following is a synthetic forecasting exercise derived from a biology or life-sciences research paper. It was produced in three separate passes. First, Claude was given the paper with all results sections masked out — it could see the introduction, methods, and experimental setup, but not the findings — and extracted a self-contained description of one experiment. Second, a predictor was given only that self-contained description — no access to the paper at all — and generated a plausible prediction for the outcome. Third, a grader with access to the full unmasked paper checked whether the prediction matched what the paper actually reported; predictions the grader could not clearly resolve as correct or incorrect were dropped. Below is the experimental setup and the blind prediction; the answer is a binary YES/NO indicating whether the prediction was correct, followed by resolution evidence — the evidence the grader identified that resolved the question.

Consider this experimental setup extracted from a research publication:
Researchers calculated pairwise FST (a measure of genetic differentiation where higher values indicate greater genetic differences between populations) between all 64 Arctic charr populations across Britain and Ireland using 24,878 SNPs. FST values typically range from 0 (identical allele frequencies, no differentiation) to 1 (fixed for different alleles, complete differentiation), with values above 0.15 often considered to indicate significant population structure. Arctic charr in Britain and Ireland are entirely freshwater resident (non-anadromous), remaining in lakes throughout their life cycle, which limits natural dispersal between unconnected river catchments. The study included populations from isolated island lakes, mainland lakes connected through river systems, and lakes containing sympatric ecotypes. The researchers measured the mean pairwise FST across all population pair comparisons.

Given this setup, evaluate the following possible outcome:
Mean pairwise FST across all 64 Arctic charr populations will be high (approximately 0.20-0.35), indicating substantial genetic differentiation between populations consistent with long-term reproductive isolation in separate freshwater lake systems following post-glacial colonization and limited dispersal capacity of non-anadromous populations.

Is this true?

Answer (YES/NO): YES